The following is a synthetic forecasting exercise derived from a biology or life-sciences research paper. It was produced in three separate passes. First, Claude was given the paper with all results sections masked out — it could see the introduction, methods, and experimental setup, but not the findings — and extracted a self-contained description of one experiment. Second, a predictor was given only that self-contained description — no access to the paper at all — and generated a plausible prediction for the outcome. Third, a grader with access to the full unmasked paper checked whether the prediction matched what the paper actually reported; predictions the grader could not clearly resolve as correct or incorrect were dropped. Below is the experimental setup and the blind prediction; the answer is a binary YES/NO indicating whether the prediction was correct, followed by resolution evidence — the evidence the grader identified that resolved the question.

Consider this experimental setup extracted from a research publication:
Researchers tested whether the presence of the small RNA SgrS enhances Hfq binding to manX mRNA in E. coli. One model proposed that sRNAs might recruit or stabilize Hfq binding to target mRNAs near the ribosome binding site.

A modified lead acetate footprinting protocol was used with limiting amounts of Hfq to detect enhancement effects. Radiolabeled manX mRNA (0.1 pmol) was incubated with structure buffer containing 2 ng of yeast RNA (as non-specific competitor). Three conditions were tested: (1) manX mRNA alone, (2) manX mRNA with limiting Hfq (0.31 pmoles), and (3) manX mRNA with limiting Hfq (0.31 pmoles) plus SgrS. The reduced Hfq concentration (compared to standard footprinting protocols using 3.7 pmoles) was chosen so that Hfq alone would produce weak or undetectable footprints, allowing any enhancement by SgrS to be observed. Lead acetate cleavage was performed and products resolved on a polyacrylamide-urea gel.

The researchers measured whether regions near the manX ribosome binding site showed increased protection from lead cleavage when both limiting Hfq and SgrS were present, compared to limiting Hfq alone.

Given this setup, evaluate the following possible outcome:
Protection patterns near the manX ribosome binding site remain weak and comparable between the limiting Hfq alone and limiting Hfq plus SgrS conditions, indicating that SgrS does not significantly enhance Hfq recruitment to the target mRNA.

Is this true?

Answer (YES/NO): NO